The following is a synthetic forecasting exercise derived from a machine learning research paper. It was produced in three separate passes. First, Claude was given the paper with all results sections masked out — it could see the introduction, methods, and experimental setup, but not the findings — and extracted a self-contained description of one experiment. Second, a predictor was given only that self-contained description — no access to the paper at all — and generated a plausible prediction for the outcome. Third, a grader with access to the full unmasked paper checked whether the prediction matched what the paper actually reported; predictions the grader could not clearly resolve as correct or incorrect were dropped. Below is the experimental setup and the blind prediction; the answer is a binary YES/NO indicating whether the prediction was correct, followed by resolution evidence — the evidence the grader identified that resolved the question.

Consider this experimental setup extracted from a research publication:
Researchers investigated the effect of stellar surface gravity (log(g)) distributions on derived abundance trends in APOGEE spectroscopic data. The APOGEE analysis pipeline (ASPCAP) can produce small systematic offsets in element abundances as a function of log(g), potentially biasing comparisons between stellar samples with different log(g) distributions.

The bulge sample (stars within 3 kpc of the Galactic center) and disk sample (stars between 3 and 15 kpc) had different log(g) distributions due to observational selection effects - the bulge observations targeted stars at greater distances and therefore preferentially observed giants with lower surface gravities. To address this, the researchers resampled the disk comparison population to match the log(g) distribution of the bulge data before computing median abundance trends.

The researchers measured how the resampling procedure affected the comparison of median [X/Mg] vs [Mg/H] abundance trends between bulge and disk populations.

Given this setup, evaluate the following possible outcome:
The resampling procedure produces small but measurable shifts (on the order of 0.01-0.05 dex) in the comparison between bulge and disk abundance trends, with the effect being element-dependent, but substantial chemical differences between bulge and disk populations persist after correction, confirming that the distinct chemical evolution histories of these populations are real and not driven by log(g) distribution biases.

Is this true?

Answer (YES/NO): NO